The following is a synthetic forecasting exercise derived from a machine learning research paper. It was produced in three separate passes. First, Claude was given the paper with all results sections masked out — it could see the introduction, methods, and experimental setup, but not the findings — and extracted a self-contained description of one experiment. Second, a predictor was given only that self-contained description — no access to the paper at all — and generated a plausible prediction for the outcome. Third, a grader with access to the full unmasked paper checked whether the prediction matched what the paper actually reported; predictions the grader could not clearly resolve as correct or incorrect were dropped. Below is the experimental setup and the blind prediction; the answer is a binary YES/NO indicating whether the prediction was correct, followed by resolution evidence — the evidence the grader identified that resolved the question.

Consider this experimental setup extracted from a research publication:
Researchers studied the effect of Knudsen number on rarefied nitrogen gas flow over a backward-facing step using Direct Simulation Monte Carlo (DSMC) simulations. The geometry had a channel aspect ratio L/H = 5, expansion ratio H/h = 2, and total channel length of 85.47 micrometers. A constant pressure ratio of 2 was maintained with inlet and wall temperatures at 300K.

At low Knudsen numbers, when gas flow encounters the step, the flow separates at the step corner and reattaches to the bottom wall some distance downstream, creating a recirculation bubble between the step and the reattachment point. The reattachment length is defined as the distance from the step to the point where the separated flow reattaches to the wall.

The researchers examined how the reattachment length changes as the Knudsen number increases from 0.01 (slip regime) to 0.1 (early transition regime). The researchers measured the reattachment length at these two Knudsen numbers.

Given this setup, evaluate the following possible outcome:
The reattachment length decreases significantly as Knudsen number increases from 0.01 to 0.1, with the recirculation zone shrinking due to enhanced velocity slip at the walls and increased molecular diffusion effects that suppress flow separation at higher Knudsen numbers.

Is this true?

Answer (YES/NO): YES